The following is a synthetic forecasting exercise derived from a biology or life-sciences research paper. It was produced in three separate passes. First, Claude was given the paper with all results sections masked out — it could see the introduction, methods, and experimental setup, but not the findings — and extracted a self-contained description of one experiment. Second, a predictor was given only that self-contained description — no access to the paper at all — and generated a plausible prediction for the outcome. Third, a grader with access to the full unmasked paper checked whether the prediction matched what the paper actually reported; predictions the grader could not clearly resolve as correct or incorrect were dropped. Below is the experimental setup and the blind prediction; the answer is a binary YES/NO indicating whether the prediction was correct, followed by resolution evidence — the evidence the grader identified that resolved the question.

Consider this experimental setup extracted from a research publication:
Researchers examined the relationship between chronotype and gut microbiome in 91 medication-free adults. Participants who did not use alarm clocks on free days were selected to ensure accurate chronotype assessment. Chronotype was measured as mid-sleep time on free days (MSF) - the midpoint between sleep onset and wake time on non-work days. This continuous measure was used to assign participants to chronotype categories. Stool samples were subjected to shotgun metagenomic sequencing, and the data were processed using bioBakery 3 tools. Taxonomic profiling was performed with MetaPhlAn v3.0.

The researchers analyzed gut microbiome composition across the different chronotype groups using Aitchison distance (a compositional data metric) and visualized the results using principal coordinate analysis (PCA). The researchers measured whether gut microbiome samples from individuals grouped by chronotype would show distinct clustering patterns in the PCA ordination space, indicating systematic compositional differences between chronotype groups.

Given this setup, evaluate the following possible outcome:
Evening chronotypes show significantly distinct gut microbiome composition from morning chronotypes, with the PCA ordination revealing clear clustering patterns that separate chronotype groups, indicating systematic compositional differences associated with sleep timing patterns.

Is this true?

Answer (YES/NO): NO